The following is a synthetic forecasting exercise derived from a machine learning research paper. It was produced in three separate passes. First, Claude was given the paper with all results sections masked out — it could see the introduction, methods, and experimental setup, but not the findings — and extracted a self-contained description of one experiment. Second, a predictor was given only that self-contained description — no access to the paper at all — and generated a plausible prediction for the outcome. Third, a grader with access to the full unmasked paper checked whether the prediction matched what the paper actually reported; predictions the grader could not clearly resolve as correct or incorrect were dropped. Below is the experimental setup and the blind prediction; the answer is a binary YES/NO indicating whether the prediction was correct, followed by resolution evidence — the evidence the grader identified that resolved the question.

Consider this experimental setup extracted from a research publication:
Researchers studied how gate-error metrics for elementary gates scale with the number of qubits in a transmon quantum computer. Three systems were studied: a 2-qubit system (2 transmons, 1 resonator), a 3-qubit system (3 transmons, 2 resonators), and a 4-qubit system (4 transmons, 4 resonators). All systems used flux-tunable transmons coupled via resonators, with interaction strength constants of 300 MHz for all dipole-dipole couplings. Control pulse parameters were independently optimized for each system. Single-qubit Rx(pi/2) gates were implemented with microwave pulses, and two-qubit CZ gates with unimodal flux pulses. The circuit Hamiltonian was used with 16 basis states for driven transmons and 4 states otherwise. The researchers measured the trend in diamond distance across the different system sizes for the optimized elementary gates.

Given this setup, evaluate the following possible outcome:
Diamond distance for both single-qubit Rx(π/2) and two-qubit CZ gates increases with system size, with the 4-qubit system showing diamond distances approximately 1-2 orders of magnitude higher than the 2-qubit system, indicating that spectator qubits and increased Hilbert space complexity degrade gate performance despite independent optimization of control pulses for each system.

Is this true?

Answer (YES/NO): NO